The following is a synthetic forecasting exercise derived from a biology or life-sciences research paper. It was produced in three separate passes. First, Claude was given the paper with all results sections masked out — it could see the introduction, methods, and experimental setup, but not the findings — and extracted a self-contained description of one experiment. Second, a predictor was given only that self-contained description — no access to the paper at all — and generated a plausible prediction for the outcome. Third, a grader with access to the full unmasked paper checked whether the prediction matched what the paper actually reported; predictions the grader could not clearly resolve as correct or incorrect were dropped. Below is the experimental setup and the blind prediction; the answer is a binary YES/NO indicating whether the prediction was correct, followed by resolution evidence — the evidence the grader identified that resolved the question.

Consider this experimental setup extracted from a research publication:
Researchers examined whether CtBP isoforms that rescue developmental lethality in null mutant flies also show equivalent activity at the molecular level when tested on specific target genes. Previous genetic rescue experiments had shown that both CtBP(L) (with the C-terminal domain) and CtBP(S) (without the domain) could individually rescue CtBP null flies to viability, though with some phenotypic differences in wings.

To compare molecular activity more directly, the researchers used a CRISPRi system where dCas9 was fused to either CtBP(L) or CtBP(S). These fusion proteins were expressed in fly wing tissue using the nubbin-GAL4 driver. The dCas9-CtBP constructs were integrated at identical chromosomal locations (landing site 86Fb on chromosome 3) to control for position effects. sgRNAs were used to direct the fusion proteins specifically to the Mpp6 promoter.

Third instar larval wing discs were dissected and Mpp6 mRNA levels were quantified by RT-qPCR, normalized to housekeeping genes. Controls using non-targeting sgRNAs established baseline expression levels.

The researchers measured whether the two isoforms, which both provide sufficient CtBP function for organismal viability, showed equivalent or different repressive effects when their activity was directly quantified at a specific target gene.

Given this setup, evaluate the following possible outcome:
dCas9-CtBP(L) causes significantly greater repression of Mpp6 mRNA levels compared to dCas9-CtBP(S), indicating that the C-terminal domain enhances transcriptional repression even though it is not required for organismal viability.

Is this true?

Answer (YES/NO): NO